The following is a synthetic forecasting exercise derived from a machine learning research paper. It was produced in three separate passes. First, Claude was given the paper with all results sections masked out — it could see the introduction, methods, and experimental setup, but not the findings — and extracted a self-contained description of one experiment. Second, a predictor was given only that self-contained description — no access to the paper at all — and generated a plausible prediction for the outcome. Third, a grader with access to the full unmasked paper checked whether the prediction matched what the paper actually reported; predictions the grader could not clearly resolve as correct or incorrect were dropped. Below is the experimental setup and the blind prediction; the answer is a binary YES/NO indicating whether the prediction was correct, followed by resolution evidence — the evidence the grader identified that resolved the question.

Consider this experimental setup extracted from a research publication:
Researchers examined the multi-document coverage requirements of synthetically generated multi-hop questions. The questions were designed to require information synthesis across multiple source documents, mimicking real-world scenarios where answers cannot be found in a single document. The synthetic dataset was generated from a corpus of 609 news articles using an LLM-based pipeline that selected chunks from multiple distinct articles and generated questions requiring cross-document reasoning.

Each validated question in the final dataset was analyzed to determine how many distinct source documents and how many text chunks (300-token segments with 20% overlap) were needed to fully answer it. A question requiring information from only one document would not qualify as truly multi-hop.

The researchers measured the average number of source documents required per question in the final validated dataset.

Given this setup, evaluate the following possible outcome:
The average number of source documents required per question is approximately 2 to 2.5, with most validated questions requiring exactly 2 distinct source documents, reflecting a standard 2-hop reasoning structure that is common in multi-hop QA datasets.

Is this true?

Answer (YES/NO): NO